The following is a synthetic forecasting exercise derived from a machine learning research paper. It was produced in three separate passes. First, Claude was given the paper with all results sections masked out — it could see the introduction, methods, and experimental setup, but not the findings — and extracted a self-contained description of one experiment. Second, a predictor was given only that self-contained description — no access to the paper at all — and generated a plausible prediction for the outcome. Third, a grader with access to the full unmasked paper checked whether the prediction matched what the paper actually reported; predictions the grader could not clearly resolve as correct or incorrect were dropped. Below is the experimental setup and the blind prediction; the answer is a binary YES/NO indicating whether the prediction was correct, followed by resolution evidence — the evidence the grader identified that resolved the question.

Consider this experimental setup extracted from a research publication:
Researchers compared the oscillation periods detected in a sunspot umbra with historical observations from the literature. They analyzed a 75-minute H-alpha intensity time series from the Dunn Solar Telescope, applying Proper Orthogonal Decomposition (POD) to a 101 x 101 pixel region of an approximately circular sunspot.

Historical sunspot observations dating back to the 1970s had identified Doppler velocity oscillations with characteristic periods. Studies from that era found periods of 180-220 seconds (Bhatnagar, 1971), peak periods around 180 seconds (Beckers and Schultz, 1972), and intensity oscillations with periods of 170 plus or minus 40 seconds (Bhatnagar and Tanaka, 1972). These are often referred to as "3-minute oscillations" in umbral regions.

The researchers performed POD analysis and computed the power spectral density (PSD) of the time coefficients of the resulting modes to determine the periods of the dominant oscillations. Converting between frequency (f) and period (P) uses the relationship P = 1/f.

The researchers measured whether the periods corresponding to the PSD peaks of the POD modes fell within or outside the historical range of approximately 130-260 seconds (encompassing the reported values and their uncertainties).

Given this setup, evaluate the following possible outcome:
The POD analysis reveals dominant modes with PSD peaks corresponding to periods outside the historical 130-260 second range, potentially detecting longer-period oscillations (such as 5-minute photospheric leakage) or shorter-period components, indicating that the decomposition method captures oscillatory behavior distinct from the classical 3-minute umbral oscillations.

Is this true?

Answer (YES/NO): NO